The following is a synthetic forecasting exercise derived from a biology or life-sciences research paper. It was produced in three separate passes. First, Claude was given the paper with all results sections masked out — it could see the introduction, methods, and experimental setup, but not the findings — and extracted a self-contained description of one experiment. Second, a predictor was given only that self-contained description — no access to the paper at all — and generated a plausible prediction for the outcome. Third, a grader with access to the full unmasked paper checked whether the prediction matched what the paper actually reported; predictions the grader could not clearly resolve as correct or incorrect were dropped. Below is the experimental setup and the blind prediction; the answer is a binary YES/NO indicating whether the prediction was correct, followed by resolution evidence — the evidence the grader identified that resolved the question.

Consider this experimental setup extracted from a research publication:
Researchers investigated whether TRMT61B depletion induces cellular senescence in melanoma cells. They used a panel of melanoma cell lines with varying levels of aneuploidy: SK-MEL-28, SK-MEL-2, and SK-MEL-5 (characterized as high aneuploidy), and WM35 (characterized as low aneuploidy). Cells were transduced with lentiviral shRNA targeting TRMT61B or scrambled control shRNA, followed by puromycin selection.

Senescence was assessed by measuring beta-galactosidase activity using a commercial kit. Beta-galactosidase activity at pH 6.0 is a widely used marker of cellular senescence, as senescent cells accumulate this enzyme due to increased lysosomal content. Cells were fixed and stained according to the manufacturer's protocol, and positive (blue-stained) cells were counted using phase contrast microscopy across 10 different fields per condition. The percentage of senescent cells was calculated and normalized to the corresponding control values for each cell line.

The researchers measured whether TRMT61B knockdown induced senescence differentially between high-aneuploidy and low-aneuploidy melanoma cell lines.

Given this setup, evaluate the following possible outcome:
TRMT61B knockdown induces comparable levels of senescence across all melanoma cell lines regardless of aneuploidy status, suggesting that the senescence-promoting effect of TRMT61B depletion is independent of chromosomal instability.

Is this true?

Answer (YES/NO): NO